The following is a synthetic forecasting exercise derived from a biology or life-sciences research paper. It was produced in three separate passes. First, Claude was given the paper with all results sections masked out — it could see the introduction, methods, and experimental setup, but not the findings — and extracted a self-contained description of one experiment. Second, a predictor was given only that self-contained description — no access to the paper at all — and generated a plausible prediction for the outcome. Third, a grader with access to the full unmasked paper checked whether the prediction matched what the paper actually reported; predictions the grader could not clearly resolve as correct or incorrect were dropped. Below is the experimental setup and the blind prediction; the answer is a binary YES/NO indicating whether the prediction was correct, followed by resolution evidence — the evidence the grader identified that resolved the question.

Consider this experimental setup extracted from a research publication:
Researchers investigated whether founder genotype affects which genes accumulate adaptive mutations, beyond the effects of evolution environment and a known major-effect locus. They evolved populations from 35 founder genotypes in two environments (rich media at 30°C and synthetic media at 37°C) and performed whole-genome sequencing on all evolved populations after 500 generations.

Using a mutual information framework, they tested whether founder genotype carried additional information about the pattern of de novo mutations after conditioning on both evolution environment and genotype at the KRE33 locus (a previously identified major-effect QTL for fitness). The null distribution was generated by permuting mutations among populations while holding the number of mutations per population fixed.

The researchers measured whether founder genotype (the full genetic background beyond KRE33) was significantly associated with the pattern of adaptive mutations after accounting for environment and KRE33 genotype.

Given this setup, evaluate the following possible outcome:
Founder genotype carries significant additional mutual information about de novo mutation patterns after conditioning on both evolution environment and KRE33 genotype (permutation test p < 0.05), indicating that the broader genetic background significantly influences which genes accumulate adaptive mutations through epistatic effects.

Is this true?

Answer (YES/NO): YES